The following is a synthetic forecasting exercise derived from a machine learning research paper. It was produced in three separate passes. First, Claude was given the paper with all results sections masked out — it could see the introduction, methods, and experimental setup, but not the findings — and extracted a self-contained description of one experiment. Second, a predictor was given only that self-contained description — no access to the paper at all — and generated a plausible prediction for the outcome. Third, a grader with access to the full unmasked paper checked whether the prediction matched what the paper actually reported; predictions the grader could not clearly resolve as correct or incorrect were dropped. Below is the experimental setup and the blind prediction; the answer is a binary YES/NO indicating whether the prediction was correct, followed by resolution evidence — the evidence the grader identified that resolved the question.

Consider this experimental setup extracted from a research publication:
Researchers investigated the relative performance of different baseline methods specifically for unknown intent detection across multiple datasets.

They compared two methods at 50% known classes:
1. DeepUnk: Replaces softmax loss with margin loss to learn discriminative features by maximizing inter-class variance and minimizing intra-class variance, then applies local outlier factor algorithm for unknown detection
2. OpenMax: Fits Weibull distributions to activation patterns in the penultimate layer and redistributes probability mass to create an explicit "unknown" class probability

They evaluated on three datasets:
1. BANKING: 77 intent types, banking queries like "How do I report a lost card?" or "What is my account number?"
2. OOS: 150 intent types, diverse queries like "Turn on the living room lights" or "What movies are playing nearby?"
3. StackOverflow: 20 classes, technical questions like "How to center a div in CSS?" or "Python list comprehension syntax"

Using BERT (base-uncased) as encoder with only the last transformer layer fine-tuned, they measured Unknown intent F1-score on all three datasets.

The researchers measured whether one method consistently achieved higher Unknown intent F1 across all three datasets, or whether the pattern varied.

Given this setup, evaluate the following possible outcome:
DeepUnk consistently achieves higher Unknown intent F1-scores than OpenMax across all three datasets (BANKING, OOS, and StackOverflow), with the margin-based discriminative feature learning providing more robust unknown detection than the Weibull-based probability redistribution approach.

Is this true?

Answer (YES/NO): NO